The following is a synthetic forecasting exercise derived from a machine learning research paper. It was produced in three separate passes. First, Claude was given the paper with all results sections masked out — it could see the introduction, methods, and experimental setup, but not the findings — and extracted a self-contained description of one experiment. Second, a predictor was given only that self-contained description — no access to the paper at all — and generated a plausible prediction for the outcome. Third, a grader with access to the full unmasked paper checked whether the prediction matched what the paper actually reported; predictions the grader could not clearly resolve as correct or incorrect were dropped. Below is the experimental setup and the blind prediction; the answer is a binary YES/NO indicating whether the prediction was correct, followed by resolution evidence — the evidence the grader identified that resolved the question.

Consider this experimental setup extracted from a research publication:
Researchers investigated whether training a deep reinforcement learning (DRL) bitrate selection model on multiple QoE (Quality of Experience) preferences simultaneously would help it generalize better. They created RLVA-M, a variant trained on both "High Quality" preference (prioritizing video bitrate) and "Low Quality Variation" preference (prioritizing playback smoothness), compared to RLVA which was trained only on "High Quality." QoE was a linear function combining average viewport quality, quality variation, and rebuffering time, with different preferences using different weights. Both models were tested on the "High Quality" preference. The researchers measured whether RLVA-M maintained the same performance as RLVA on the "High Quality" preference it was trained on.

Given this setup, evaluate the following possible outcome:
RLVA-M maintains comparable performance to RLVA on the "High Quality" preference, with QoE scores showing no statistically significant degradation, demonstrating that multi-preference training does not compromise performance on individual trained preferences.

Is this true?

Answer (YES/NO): NO